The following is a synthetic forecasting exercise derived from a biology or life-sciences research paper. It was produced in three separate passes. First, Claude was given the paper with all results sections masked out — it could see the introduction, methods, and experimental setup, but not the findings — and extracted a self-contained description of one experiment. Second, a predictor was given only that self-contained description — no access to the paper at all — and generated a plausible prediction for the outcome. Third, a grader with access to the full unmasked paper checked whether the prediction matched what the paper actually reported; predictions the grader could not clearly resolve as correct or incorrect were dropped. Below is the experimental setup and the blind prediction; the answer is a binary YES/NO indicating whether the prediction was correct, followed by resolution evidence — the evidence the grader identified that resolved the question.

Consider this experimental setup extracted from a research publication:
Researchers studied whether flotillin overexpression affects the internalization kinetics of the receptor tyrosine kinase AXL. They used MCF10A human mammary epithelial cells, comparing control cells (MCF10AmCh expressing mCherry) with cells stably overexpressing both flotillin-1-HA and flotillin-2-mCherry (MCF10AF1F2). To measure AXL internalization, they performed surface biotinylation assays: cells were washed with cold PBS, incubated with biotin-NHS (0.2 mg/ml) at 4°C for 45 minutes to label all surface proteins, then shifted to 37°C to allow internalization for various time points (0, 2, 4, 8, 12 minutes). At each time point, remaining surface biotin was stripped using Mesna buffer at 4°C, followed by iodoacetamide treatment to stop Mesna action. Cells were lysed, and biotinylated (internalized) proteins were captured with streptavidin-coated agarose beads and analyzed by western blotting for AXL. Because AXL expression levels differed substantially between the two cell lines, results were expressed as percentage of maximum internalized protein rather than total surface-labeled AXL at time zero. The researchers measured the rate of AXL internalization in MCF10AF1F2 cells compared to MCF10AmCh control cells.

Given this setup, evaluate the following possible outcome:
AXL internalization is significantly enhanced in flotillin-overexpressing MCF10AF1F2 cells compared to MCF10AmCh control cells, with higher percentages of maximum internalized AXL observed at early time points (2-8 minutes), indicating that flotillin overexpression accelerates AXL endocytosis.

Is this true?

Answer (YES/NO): YES